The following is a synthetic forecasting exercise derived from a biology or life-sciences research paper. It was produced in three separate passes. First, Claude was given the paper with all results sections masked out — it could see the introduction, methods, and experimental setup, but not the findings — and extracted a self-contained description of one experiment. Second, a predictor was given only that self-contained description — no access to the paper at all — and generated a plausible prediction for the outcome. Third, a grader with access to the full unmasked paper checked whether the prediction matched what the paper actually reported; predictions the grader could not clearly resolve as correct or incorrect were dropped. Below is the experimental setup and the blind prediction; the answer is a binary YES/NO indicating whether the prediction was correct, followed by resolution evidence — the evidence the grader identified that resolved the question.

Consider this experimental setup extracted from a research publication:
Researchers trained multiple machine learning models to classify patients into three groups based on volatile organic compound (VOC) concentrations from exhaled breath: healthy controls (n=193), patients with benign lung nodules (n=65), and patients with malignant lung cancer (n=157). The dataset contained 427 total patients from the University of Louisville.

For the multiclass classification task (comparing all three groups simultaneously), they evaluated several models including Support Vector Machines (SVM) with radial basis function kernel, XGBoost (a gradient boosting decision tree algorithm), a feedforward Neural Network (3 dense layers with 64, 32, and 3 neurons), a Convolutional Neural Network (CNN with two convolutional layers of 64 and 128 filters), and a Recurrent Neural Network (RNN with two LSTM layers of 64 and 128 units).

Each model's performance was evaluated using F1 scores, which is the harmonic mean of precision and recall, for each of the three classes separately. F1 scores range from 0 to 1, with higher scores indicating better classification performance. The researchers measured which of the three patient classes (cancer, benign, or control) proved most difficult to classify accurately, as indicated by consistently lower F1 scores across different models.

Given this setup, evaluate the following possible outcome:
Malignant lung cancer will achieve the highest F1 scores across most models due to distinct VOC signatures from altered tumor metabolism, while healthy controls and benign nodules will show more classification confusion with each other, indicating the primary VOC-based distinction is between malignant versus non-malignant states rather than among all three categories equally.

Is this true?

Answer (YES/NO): NO